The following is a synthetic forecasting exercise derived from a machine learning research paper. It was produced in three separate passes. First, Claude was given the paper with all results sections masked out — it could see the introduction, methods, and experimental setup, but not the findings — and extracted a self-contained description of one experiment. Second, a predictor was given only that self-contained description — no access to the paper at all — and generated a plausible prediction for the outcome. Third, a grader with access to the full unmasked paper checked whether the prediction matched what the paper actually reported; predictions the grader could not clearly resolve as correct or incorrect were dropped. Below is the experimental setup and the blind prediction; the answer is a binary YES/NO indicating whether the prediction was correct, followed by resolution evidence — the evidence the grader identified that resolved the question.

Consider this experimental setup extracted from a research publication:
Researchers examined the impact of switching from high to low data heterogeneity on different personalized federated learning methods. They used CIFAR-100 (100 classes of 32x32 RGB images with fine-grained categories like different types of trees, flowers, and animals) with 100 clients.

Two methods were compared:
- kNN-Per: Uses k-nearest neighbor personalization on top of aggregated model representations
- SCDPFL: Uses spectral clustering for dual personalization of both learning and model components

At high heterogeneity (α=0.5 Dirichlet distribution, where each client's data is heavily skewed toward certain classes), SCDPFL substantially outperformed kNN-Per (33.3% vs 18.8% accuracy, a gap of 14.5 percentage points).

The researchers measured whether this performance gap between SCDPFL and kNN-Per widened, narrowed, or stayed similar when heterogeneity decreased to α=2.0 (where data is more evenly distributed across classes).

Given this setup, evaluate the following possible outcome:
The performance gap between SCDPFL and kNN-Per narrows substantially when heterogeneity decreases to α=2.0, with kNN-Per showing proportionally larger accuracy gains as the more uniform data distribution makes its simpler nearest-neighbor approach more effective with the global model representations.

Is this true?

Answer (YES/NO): NO